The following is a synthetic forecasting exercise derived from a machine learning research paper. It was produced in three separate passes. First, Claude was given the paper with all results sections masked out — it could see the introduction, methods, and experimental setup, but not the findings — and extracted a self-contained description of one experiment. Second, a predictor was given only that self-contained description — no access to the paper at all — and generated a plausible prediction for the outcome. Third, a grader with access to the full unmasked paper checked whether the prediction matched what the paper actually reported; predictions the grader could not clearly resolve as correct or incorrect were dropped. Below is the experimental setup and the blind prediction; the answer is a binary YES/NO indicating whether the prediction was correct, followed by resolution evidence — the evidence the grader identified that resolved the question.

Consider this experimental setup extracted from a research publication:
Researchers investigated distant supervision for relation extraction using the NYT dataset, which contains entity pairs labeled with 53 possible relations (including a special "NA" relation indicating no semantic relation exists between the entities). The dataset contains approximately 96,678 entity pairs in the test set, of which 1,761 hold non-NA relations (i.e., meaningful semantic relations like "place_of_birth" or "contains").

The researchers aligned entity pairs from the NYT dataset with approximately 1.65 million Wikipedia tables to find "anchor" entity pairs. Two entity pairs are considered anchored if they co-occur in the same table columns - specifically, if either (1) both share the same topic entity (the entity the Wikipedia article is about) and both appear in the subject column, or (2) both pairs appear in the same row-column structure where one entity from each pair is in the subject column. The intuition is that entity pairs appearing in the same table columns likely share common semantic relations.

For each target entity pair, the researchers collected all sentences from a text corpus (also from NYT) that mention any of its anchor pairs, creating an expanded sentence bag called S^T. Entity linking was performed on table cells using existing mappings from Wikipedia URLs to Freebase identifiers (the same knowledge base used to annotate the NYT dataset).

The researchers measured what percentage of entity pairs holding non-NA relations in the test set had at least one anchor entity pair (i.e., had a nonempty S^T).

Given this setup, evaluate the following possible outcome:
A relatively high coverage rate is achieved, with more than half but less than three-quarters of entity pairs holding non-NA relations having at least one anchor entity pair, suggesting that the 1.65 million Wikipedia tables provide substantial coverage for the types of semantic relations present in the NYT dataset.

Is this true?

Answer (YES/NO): NO